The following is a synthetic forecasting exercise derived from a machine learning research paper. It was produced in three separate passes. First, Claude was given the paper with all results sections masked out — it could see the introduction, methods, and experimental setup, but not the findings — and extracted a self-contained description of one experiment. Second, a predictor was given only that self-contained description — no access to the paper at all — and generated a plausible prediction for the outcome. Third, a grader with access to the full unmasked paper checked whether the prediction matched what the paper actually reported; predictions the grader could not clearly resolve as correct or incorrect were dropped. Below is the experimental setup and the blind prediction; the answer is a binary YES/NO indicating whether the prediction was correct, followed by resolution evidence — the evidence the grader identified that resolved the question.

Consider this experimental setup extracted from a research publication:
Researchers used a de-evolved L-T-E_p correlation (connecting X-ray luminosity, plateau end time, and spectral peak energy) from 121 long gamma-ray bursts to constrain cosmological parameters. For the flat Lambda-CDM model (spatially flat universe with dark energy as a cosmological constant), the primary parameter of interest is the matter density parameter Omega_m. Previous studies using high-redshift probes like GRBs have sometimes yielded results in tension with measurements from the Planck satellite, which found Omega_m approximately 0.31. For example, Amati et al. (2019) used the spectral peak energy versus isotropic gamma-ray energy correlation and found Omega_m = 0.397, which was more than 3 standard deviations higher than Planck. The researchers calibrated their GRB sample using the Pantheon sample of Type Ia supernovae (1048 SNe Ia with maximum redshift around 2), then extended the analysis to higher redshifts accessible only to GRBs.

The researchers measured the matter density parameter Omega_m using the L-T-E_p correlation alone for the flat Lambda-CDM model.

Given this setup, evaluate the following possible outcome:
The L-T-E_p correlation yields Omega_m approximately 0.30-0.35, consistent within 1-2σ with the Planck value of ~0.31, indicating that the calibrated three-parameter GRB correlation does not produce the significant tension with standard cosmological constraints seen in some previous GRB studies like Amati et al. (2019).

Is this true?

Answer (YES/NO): NO